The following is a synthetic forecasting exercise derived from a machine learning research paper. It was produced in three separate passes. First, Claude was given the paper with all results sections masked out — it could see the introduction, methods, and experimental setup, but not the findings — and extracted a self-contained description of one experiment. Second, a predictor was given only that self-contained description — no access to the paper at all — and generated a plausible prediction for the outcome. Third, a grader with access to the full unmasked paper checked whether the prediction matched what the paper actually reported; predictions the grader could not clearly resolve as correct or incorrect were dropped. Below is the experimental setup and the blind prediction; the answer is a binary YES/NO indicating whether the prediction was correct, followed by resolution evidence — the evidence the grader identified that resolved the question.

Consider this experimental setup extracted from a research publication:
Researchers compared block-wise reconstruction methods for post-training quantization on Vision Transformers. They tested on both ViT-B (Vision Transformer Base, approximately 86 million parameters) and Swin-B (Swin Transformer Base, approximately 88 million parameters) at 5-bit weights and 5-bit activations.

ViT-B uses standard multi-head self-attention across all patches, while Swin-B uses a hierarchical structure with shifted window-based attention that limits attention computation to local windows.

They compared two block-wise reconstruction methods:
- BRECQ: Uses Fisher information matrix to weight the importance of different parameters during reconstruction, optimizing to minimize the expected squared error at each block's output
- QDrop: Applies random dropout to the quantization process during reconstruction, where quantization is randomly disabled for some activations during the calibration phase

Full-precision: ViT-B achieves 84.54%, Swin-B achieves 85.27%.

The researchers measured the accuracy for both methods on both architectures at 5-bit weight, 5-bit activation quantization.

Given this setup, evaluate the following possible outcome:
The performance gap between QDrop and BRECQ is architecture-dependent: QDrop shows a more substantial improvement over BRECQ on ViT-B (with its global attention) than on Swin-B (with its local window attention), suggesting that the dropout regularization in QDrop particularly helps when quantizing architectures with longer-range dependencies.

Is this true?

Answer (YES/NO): YES